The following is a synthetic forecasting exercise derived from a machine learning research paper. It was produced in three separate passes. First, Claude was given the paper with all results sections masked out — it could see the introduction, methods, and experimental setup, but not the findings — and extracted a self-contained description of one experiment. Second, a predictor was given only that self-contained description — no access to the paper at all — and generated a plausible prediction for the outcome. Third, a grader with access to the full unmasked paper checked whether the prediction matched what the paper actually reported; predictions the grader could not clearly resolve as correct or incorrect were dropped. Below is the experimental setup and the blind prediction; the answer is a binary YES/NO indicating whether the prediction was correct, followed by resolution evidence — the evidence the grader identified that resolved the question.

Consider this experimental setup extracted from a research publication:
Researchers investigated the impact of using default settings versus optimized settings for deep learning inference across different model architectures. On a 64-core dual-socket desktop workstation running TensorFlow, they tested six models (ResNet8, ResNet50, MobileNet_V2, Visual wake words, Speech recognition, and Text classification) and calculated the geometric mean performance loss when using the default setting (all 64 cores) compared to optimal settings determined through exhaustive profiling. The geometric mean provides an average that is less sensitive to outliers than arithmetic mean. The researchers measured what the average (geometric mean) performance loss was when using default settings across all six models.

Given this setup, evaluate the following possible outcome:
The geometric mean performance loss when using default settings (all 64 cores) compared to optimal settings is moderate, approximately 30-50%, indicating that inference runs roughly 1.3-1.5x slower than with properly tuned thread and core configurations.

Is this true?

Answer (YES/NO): YES